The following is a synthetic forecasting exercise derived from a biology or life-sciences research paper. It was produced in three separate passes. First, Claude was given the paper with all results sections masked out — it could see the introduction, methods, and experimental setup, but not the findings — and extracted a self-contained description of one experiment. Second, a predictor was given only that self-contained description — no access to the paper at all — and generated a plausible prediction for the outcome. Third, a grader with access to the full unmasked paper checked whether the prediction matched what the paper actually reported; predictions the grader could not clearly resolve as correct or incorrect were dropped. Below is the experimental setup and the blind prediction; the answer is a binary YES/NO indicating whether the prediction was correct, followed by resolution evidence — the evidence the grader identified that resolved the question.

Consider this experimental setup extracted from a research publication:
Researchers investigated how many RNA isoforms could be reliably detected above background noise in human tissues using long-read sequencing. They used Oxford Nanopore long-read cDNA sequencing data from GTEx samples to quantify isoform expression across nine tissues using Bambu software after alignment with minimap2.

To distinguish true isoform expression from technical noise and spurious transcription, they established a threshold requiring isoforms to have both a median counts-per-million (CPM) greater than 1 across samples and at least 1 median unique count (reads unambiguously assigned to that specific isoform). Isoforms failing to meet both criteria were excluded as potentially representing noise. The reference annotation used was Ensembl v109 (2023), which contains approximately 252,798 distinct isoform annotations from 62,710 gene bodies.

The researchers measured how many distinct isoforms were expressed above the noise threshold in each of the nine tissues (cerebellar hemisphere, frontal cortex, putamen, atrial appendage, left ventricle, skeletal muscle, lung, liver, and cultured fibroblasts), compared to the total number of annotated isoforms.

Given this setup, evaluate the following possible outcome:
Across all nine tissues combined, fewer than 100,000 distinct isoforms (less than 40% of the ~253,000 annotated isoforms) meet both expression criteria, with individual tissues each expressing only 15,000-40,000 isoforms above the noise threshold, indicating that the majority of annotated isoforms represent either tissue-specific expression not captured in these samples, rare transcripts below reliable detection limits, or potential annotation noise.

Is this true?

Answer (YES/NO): NO